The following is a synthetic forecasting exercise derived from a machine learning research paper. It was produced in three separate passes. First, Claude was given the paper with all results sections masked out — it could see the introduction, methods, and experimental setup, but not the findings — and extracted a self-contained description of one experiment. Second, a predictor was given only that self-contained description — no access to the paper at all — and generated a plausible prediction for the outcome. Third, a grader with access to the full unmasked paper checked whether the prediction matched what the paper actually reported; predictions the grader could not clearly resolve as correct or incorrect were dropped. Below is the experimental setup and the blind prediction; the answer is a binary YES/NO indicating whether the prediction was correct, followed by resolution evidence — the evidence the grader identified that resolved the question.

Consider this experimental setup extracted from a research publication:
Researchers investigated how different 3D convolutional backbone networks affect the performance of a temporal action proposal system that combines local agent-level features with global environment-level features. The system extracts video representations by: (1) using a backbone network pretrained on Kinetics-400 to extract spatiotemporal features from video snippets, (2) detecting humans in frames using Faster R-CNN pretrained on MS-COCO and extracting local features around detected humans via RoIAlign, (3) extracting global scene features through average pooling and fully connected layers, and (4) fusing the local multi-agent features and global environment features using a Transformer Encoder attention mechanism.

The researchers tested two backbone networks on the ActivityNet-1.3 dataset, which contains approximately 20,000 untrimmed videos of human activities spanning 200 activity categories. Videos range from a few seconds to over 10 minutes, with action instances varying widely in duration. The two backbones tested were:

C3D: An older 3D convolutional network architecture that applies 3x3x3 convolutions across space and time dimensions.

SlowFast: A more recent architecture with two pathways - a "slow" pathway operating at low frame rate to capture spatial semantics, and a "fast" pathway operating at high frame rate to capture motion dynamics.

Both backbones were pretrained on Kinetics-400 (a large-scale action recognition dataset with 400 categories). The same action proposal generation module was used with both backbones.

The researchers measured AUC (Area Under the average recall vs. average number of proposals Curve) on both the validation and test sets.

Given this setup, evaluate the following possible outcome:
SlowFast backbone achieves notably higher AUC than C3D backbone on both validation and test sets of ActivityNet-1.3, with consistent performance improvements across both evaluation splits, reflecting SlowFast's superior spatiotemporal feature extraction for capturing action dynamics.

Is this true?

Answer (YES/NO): NO